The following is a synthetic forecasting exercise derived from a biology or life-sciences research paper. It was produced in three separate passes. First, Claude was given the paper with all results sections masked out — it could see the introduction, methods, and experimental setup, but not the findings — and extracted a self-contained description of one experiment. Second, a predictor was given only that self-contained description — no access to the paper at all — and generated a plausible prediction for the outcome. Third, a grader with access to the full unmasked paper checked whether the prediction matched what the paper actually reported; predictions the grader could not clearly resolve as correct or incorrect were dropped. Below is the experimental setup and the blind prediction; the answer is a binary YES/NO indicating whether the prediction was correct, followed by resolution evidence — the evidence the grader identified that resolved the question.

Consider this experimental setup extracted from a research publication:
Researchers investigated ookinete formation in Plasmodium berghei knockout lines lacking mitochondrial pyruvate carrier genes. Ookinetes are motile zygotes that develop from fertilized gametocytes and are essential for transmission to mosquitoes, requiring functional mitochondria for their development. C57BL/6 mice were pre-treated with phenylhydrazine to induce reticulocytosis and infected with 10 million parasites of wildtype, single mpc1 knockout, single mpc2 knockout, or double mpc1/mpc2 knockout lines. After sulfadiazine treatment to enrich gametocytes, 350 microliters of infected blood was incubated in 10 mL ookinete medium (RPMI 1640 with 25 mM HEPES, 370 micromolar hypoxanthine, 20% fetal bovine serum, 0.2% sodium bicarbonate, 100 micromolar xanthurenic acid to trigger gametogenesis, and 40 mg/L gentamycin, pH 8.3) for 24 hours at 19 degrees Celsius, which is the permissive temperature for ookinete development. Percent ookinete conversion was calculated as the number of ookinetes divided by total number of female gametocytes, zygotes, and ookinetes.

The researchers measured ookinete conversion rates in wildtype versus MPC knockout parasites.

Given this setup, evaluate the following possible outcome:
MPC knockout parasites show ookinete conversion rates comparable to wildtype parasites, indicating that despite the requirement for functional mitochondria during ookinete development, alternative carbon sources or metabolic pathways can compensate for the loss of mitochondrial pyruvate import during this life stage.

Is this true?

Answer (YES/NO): YES